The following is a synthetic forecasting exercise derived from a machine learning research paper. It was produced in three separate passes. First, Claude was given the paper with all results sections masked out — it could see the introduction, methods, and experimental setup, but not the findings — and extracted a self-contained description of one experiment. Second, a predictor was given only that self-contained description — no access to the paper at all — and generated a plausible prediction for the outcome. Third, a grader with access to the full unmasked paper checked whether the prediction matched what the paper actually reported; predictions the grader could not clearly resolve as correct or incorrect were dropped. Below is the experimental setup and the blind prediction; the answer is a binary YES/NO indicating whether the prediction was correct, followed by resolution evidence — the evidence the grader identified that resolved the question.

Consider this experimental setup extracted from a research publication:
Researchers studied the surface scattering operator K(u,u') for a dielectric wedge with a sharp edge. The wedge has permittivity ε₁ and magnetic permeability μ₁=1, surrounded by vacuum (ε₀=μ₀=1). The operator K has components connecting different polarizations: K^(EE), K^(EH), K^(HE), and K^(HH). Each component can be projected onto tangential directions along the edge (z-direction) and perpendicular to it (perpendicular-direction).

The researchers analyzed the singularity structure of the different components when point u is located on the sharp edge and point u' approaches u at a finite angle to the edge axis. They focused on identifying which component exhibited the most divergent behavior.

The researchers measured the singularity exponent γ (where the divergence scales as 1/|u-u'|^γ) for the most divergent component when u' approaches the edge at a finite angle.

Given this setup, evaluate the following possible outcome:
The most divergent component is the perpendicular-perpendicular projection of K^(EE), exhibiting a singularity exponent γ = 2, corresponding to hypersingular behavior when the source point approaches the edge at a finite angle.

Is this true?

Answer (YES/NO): NO